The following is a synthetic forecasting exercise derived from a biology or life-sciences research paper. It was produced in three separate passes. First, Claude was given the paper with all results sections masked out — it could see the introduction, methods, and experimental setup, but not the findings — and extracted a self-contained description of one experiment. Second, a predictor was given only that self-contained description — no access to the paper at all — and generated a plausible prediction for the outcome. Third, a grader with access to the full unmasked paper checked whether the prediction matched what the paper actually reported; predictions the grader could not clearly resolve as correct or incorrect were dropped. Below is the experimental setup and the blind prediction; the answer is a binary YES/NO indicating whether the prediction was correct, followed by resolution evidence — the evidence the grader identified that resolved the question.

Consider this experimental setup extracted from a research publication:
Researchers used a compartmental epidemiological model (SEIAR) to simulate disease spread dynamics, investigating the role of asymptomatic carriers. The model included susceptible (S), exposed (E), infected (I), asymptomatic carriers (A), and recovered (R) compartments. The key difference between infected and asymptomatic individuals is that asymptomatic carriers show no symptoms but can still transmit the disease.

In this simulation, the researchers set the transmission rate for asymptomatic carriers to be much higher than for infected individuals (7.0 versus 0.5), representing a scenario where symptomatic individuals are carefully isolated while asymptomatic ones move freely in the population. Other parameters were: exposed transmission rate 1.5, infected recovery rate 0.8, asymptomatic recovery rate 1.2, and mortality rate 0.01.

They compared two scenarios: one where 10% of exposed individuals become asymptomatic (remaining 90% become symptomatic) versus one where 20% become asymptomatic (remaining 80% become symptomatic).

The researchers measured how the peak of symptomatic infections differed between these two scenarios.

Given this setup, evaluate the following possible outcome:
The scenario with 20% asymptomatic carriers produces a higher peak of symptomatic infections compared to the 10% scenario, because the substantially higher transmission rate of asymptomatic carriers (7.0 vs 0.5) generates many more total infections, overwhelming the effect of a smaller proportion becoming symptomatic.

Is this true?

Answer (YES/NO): YES